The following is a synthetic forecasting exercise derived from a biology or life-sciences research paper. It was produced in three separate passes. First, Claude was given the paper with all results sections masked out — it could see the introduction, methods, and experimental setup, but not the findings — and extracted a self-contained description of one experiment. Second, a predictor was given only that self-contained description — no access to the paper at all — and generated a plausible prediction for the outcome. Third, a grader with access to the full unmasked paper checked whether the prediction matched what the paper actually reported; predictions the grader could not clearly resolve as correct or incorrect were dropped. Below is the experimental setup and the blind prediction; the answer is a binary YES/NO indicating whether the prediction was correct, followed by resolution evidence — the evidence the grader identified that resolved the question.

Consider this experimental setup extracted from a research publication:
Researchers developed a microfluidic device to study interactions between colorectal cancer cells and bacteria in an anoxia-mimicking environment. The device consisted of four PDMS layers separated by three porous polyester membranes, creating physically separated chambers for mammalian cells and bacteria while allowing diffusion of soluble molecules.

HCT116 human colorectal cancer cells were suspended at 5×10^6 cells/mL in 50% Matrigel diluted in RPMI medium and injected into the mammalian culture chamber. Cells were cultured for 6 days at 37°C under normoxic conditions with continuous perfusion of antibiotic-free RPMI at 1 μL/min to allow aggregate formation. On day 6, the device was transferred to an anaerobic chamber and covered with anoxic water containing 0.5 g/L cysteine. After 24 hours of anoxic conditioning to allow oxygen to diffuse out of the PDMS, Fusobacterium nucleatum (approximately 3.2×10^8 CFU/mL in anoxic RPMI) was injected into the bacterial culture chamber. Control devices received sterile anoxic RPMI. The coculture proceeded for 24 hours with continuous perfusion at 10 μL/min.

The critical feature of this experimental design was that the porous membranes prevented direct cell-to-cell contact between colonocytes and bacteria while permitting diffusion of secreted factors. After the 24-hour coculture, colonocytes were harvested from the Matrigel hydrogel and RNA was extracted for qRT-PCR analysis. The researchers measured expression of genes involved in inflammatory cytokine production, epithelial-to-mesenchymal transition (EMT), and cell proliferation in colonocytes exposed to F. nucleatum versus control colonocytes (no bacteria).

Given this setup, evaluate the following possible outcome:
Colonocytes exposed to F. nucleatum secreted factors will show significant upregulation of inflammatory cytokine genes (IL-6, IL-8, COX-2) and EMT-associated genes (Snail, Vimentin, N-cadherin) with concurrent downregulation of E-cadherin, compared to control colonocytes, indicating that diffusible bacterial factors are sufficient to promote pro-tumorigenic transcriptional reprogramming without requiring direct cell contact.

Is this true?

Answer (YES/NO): NO